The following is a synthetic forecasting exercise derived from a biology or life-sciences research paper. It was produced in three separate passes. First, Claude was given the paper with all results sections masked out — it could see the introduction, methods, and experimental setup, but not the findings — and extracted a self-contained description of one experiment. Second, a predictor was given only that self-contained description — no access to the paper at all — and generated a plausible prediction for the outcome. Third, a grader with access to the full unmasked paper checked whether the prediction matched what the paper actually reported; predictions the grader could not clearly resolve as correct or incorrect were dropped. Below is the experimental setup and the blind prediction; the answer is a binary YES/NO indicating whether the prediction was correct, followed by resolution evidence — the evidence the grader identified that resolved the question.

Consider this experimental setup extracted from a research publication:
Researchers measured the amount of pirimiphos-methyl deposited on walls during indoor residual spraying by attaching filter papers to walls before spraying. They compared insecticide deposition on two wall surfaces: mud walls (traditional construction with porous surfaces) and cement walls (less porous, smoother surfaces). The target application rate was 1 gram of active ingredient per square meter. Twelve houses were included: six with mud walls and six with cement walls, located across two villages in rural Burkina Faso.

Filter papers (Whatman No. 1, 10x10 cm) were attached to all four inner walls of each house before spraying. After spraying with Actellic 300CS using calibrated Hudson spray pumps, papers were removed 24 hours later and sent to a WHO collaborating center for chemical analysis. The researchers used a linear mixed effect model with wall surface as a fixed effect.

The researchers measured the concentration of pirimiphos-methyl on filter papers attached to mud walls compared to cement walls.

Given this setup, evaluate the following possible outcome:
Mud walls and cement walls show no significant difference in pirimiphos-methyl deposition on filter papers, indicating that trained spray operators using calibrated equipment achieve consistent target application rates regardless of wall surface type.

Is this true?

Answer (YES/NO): YES